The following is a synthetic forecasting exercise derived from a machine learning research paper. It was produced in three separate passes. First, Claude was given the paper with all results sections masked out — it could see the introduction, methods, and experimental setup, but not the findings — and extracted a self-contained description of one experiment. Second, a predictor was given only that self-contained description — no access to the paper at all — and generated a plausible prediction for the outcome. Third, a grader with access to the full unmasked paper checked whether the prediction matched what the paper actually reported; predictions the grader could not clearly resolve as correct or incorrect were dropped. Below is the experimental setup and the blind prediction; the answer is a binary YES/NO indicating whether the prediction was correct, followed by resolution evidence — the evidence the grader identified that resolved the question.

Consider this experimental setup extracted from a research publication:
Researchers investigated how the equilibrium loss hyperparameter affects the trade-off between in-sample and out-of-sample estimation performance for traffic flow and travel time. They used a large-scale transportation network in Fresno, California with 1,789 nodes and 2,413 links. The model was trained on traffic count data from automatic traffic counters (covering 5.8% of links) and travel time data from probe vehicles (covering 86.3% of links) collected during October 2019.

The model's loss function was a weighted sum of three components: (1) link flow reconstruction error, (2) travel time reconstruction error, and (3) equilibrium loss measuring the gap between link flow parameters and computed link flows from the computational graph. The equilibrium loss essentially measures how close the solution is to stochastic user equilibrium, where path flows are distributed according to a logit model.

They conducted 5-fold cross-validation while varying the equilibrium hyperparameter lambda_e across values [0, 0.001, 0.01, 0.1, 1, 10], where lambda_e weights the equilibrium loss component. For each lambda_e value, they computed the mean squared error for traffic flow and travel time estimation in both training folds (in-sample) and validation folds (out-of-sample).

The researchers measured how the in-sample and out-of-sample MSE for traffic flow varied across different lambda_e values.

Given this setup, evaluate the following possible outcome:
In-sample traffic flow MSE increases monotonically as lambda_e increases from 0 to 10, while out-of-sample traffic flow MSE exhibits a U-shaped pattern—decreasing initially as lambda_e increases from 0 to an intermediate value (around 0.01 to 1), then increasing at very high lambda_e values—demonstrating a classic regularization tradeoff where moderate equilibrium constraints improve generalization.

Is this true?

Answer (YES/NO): NO